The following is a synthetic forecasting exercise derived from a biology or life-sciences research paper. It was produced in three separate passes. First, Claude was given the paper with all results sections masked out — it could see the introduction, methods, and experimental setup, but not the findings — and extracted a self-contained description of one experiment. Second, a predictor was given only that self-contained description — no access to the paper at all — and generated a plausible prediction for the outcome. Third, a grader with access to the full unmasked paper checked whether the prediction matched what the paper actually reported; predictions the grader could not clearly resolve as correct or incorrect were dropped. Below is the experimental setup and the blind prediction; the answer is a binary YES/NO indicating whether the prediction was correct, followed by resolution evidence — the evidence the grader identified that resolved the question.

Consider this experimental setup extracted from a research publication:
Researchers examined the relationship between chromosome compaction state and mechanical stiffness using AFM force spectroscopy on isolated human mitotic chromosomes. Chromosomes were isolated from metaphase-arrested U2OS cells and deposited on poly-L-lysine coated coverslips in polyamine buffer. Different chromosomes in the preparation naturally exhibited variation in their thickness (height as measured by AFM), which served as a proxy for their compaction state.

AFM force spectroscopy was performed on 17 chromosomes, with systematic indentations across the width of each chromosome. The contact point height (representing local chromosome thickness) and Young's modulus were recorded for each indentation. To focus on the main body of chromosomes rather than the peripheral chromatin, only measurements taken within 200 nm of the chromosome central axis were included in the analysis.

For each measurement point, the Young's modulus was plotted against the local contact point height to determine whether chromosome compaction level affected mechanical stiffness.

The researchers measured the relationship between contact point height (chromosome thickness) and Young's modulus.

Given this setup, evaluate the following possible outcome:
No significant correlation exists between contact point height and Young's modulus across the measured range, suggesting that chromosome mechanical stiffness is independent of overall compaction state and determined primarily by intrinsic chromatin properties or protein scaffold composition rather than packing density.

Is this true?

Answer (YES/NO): NO